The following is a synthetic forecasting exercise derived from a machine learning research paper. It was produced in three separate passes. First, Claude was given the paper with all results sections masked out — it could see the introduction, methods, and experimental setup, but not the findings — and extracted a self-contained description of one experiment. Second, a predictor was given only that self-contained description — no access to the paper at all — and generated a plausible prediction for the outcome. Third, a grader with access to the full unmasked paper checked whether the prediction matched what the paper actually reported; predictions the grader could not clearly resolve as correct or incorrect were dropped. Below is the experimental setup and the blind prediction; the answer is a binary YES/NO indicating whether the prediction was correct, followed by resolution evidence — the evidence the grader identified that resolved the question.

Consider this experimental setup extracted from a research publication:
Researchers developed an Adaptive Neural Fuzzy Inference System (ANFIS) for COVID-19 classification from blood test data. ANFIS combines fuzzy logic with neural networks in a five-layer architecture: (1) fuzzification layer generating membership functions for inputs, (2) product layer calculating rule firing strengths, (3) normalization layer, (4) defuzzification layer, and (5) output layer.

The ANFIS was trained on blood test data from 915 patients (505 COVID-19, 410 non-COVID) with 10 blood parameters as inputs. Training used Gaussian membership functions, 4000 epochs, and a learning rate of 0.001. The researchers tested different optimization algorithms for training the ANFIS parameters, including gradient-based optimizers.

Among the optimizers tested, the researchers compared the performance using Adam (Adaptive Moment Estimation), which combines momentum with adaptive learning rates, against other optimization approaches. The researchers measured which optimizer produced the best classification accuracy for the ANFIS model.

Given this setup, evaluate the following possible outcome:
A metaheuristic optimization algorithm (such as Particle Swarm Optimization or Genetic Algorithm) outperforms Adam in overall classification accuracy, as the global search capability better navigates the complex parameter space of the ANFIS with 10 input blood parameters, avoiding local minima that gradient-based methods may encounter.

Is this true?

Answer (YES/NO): NO